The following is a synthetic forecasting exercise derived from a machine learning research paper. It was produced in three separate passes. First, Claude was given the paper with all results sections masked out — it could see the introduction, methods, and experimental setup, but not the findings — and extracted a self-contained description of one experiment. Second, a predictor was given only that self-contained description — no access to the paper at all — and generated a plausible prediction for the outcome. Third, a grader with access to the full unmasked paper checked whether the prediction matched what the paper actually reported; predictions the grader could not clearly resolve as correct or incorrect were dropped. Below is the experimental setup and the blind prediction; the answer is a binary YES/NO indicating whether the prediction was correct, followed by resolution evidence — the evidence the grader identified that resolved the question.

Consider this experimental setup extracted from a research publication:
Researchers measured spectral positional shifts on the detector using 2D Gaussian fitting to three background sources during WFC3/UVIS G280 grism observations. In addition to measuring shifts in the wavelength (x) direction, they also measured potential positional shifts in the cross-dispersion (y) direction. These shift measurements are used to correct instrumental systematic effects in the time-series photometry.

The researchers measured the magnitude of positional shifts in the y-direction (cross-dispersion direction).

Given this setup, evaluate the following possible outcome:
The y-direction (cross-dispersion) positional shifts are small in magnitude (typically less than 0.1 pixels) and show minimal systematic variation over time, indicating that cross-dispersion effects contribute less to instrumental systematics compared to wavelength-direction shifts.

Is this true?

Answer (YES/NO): YES